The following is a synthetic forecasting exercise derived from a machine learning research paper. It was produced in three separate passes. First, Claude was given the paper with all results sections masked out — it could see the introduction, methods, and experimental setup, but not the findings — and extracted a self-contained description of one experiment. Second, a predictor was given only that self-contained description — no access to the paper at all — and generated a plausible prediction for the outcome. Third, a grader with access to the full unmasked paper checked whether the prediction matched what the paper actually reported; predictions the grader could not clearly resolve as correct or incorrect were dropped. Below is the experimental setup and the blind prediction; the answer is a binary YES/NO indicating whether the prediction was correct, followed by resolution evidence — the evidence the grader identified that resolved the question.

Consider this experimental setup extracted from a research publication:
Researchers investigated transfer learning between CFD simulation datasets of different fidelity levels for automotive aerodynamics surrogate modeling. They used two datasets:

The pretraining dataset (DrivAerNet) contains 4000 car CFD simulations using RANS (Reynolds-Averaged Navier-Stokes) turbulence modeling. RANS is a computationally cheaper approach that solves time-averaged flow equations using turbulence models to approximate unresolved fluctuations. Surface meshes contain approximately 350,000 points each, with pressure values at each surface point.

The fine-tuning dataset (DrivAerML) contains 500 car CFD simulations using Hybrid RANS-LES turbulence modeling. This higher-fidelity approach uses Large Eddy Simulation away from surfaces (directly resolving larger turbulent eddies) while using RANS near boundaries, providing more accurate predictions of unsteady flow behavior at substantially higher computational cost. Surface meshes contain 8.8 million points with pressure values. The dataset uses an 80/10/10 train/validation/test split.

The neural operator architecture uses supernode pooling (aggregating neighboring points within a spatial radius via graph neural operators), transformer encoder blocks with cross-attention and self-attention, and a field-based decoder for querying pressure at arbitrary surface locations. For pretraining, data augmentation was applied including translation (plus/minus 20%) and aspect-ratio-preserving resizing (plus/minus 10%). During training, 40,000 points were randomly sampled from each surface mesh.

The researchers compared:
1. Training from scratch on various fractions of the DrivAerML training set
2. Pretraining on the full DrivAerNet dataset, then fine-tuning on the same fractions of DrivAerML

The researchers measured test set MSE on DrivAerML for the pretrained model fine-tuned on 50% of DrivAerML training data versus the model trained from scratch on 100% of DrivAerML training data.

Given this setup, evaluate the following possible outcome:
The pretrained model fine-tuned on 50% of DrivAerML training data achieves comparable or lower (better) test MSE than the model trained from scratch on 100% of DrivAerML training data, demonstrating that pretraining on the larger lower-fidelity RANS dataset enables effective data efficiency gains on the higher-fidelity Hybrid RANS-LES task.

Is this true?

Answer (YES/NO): YES